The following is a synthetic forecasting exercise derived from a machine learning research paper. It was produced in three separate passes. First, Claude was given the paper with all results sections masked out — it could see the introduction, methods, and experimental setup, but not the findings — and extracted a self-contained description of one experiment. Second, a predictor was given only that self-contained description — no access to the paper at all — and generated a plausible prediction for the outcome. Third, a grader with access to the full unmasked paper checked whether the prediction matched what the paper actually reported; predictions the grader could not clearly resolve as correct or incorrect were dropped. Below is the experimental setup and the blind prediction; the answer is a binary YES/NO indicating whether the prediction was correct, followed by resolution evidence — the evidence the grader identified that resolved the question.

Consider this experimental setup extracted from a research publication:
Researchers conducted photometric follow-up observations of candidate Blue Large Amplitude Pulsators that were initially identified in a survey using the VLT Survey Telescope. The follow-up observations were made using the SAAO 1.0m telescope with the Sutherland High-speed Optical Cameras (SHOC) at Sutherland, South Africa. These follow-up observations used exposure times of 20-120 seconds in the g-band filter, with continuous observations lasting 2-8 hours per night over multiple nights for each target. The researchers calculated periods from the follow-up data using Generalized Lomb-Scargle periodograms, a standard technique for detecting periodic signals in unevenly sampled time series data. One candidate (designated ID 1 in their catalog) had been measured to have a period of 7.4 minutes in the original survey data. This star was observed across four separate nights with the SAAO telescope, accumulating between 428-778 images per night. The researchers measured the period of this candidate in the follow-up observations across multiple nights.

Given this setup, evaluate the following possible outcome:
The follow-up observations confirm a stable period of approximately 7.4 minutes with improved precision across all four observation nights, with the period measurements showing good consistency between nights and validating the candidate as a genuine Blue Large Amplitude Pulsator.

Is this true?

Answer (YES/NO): NO